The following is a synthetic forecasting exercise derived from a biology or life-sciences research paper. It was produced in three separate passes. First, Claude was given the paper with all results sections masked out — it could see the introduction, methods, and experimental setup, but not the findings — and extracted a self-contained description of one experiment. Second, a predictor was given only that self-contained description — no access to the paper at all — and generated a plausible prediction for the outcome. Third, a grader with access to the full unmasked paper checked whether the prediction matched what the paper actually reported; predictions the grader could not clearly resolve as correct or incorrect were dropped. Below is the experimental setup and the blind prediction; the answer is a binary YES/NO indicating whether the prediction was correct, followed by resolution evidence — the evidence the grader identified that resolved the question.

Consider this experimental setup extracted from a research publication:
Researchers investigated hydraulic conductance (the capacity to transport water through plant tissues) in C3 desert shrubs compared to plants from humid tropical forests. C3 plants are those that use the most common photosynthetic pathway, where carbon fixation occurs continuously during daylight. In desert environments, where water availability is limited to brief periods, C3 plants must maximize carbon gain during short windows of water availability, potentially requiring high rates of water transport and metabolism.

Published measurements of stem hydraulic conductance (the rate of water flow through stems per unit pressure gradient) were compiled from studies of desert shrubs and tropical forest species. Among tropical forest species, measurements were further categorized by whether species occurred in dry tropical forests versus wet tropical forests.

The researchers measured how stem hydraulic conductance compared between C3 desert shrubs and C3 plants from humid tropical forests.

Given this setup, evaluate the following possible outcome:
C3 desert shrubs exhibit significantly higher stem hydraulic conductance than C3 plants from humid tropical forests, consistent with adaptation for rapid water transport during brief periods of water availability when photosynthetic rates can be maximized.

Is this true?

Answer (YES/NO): YES